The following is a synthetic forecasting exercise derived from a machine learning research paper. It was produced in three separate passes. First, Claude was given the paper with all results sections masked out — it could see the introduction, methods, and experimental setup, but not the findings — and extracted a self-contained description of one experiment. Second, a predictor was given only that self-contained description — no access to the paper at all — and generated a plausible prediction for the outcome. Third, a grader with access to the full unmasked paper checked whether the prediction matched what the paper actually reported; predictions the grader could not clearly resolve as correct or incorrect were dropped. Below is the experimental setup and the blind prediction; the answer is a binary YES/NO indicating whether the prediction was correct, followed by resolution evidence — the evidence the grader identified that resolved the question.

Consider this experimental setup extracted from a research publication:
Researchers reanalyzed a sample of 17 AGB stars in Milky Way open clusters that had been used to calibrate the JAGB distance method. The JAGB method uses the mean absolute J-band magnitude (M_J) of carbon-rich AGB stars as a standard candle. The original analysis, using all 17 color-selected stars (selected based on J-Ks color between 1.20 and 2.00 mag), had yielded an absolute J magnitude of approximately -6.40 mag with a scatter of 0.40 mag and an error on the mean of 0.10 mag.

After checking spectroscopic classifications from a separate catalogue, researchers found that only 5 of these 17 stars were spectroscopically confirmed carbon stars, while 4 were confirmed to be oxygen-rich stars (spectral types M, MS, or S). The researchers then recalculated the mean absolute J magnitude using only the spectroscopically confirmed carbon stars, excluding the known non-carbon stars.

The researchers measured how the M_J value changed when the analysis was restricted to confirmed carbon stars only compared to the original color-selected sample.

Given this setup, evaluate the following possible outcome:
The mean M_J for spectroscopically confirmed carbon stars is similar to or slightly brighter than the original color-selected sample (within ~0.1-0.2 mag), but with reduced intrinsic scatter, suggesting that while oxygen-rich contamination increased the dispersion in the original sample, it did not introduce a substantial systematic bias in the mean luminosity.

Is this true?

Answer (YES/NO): NO